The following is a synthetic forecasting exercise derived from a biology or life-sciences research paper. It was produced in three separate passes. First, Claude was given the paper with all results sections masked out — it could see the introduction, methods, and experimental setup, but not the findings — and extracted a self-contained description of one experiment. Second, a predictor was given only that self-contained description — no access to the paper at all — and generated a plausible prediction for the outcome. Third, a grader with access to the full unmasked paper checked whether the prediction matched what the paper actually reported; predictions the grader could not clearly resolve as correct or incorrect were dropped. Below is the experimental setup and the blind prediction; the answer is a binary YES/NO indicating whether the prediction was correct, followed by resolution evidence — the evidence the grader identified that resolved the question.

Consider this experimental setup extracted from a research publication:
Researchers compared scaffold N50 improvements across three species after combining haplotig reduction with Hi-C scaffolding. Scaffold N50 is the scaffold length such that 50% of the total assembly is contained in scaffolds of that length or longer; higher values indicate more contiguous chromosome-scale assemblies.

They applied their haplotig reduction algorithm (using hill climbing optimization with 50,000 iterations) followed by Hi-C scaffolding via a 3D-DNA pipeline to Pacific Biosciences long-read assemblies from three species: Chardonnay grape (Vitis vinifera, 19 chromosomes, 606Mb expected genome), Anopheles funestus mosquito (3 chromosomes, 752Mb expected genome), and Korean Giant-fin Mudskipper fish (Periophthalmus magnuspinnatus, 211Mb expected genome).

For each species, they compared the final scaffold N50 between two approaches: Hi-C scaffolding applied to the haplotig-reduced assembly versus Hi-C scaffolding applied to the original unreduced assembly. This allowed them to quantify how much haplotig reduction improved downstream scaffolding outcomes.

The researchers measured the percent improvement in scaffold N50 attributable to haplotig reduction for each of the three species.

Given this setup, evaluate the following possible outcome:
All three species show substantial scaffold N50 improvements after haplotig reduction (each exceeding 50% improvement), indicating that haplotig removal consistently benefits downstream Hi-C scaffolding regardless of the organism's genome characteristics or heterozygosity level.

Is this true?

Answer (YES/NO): NO